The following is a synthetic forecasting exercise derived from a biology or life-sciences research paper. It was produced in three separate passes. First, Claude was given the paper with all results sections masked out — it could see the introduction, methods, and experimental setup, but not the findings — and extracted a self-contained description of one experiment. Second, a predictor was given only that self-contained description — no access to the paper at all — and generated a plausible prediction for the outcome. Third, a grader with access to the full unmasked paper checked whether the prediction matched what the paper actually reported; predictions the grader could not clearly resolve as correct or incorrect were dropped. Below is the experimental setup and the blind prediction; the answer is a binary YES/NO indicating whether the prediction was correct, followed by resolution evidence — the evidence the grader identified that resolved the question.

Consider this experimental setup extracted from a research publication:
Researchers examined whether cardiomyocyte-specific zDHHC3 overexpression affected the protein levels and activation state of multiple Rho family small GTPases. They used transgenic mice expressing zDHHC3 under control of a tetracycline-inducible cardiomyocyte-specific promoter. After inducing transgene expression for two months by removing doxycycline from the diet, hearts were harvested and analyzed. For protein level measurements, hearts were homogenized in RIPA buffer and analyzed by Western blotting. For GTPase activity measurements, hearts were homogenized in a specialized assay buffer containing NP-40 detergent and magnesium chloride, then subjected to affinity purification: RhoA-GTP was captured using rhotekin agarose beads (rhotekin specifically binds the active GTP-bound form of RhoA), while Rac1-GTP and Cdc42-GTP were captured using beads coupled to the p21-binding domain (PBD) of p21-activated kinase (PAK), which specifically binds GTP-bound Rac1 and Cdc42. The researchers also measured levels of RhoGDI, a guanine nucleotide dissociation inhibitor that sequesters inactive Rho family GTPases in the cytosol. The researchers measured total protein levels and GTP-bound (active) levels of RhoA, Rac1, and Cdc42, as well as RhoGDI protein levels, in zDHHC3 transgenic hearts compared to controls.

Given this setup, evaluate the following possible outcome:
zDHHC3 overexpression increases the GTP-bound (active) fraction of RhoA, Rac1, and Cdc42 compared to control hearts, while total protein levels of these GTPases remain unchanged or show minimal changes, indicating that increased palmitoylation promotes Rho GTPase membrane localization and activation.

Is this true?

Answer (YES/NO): NO